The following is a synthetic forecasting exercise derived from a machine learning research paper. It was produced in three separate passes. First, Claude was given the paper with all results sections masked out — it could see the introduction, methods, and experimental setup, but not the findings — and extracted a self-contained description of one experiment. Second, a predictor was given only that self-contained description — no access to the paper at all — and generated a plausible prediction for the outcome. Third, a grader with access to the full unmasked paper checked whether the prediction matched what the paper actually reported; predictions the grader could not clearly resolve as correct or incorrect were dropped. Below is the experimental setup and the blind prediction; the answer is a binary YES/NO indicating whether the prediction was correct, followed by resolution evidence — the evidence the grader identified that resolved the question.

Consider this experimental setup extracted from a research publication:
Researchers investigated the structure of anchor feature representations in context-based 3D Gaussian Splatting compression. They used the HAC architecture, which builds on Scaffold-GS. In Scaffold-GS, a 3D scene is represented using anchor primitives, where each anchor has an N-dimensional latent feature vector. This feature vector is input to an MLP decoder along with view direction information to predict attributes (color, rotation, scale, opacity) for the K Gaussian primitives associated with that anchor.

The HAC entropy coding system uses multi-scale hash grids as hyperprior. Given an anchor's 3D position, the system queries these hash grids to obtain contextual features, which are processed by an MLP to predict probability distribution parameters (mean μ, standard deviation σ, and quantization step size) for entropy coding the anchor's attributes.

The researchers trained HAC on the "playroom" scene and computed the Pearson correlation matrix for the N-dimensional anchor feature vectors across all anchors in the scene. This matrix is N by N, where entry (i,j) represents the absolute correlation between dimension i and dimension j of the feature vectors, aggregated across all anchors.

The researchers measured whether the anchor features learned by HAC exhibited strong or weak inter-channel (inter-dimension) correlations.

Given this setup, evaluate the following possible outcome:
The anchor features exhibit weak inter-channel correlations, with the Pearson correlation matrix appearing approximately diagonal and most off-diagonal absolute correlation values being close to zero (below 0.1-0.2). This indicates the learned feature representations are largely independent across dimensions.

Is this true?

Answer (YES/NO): NO